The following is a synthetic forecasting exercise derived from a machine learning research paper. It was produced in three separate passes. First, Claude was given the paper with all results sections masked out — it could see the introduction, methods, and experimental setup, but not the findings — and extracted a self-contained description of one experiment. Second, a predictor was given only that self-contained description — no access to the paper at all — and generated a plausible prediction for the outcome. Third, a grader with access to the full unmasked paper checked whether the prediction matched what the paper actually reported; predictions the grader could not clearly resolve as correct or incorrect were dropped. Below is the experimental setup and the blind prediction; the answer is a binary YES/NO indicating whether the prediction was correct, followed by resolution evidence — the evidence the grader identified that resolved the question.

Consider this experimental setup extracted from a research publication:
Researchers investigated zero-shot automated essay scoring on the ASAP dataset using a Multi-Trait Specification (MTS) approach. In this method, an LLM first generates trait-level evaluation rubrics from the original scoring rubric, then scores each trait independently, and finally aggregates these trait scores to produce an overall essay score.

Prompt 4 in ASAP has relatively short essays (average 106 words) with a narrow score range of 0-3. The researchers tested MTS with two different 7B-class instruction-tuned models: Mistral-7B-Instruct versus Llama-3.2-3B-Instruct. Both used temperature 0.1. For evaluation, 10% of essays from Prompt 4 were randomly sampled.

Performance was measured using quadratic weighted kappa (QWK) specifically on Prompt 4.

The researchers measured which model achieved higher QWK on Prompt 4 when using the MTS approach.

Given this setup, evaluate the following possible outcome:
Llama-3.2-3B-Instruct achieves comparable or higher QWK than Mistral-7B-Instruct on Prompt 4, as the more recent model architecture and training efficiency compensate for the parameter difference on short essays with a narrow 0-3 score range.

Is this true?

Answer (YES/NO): NO